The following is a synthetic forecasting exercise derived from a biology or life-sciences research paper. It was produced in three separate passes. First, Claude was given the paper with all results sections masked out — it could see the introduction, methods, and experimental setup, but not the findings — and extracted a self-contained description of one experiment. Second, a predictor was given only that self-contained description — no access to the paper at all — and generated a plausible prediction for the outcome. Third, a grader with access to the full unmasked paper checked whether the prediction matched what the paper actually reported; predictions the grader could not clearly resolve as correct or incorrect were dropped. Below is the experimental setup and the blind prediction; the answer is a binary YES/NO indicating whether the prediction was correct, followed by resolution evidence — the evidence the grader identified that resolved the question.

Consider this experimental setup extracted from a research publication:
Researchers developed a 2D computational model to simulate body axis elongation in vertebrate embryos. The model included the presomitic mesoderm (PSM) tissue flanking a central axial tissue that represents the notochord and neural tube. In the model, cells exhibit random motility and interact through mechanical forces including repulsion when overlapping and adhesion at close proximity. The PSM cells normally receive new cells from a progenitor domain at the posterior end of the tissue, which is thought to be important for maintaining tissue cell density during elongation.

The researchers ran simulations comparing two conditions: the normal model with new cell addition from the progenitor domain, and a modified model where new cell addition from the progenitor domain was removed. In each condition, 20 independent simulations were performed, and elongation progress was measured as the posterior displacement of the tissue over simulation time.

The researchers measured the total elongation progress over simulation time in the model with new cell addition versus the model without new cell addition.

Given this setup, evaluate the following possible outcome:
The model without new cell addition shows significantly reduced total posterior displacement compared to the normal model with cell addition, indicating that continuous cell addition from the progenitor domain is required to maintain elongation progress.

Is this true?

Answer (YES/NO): YES